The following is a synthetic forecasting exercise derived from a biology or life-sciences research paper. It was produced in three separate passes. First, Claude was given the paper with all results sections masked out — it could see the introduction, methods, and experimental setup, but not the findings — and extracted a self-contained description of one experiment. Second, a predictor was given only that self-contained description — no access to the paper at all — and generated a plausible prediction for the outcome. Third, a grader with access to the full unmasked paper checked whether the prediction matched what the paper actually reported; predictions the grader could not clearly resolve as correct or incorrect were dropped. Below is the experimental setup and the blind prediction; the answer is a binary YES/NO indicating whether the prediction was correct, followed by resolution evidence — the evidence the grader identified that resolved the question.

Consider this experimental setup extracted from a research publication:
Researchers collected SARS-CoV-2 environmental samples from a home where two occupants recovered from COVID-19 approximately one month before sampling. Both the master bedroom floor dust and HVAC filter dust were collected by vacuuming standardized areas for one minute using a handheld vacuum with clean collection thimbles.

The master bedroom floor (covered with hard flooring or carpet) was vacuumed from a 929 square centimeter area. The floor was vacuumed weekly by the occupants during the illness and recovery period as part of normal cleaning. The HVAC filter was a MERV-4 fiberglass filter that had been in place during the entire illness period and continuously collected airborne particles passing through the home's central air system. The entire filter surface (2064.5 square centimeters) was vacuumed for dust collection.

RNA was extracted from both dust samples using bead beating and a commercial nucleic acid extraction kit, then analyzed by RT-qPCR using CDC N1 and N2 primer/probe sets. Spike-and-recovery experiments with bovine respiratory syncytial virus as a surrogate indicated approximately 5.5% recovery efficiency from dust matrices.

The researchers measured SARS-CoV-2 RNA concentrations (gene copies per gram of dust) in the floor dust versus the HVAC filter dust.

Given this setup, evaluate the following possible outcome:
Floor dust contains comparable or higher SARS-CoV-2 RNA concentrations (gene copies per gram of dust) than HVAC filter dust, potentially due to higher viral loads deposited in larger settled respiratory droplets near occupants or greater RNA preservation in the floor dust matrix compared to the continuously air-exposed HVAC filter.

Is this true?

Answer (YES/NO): YES